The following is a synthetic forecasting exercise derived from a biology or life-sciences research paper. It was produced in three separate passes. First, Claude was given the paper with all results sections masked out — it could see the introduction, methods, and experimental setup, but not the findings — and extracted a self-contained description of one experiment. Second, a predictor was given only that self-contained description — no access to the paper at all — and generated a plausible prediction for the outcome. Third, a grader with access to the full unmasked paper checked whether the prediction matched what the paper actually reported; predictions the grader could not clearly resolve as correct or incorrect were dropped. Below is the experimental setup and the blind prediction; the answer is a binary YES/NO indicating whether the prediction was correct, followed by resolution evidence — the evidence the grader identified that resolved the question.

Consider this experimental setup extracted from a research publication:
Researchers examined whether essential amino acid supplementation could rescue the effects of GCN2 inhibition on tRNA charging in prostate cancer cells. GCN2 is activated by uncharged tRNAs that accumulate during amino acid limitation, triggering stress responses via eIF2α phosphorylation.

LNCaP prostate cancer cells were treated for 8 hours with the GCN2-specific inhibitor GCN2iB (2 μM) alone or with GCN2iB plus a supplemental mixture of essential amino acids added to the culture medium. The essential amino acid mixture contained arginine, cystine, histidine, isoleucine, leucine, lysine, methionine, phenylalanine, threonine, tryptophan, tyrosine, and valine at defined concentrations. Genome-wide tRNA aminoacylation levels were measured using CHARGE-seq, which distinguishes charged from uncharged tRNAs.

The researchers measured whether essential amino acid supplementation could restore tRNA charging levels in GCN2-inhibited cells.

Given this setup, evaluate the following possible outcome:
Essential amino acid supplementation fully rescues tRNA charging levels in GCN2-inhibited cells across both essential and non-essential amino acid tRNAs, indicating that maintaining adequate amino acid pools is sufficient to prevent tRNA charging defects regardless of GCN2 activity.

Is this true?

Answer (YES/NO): NO